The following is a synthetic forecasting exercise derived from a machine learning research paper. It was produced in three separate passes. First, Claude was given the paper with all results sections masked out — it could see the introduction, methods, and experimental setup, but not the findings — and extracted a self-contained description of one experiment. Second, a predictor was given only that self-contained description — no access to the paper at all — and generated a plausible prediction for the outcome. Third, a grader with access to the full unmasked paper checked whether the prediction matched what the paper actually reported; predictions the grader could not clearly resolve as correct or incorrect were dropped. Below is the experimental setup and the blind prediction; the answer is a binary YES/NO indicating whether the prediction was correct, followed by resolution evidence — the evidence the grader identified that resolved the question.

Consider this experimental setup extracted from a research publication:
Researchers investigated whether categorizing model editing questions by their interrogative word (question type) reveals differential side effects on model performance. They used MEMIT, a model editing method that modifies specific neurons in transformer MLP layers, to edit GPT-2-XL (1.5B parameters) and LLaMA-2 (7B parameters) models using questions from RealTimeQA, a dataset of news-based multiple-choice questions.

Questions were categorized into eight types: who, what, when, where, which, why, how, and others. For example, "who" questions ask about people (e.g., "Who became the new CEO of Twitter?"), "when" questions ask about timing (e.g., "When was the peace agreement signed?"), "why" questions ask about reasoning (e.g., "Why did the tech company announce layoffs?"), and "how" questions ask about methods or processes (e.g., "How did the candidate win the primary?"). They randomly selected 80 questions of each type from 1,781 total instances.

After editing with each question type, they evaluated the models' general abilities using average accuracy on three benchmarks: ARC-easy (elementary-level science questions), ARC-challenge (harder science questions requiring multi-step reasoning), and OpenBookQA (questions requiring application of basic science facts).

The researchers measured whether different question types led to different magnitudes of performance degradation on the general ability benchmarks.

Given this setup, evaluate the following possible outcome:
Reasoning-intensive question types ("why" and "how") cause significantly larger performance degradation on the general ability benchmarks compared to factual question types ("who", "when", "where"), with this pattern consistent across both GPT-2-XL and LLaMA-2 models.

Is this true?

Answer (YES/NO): NO